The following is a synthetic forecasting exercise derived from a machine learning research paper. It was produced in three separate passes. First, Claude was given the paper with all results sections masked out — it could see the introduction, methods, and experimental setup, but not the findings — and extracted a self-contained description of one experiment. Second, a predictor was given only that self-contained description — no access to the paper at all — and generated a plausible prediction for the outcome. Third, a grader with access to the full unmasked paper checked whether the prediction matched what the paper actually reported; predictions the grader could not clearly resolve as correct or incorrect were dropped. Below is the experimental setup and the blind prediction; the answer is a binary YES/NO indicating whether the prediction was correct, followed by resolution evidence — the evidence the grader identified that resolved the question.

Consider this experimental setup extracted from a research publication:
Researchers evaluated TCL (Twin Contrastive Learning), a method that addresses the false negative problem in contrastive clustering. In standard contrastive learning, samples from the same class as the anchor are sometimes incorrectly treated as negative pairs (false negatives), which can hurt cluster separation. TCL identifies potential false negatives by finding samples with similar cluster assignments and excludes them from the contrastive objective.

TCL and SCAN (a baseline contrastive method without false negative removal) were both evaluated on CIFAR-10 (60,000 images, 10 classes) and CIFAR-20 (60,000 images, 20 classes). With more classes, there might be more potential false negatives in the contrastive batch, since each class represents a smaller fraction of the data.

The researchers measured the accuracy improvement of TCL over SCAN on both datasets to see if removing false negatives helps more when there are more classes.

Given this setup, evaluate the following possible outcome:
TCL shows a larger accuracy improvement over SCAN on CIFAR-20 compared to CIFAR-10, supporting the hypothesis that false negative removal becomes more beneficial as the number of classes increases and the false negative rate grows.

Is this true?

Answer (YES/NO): YES